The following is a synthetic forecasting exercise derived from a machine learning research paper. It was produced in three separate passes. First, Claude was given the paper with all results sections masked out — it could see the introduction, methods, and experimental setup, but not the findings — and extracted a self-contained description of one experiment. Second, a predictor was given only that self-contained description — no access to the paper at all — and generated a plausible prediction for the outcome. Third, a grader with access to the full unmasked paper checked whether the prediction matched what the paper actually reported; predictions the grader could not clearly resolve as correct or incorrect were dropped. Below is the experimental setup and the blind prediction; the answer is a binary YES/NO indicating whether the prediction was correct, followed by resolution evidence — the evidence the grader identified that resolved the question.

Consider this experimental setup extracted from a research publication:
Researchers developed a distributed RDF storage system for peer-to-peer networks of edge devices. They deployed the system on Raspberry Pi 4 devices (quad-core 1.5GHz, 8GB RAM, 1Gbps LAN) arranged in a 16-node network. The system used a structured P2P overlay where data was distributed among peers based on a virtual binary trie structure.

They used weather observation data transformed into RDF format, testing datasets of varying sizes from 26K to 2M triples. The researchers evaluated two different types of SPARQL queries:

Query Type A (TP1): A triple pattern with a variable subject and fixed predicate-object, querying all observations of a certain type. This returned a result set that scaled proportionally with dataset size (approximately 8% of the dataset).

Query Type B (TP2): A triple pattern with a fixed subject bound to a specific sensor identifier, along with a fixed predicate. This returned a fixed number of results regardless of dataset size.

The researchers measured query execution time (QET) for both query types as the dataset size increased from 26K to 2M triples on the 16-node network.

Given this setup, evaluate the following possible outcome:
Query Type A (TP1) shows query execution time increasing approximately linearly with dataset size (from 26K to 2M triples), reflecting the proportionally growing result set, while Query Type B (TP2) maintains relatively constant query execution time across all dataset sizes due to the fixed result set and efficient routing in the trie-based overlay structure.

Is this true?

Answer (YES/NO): NO